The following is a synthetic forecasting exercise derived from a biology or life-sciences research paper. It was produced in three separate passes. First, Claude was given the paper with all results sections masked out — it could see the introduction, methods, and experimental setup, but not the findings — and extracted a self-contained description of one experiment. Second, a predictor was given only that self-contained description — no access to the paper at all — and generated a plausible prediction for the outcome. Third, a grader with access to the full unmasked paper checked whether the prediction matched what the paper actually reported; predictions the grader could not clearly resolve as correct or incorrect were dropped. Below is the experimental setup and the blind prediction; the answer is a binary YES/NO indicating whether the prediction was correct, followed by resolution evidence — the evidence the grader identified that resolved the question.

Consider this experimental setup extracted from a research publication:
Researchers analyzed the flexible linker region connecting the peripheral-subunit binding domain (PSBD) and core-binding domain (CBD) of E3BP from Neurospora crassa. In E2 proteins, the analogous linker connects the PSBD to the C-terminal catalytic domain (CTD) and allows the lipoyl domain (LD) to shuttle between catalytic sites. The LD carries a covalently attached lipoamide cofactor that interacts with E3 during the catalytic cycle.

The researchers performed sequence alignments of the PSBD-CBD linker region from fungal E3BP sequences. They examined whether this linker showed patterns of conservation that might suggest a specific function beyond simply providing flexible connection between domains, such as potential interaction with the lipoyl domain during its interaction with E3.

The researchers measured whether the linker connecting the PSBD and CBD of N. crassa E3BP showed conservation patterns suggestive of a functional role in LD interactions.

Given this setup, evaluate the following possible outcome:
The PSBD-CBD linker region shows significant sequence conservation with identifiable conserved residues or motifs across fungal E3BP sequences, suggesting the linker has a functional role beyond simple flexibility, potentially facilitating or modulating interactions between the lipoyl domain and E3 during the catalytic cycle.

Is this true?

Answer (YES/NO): YES